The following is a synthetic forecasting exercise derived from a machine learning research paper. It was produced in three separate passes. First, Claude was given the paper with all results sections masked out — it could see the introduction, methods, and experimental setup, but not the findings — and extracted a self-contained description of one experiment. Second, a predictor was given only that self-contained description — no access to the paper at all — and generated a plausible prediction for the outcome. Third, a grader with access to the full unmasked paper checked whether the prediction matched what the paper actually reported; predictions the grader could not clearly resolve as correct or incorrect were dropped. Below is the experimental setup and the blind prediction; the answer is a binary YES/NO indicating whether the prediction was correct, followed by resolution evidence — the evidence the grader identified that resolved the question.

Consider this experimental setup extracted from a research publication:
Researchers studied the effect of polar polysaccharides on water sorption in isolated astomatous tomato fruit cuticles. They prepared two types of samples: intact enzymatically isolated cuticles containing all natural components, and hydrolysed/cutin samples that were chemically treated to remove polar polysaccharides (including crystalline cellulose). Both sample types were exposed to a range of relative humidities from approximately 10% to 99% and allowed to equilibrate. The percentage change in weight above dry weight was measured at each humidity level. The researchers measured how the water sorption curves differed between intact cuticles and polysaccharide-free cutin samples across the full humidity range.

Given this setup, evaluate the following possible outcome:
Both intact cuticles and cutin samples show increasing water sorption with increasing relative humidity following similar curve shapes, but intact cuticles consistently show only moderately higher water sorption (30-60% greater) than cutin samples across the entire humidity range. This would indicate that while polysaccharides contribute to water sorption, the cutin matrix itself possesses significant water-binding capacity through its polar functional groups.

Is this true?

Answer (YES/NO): NO